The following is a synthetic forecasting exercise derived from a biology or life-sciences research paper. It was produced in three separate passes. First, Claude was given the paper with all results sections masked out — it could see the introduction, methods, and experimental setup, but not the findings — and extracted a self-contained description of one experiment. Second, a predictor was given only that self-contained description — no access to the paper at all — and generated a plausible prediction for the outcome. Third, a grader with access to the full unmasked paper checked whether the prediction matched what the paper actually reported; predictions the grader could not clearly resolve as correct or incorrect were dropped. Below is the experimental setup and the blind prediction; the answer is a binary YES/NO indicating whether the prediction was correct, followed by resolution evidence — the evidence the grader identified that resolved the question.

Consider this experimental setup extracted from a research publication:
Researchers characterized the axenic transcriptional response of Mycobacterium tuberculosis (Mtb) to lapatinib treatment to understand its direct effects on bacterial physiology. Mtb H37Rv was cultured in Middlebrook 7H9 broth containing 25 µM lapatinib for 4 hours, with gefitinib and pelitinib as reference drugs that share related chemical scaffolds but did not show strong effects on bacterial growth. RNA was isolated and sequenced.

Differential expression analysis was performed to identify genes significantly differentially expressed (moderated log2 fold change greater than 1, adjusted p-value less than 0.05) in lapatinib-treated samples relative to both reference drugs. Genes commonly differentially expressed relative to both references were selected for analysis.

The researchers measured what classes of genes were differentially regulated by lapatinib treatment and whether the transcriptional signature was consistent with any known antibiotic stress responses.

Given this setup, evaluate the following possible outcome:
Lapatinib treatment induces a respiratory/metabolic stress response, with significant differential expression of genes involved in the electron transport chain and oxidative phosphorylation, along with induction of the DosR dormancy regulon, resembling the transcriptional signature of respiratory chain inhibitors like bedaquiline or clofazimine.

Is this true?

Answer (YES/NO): NO